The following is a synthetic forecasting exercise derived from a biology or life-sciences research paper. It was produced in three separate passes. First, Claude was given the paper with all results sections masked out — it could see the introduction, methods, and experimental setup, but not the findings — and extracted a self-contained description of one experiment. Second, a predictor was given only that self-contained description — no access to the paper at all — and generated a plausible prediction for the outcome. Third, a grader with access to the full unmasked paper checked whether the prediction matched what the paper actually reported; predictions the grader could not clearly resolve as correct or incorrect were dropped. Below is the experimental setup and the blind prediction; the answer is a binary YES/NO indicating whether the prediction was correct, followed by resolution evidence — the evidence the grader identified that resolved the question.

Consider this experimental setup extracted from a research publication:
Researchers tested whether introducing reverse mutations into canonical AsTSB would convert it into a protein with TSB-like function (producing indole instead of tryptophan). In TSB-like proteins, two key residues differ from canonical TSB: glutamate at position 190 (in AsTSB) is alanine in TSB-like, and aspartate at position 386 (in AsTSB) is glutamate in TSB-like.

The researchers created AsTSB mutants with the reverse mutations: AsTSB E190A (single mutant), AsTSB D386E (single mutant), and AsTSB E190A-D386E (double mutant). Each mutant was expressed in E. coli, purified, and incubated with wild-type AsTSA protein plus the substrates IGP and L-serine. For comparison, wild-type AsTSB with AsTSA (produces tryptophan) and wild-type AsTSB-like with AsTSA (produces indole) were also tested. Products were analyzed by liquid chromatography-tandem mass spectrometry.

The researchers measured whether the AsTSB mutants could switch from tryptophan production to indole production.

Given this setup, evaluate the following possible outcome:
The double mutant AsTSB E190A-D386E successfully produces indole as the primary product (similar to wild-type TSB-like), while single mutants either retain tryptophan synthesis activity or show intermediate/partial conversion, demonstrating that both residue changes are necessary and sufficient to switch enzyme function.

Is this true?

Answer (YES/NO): NO